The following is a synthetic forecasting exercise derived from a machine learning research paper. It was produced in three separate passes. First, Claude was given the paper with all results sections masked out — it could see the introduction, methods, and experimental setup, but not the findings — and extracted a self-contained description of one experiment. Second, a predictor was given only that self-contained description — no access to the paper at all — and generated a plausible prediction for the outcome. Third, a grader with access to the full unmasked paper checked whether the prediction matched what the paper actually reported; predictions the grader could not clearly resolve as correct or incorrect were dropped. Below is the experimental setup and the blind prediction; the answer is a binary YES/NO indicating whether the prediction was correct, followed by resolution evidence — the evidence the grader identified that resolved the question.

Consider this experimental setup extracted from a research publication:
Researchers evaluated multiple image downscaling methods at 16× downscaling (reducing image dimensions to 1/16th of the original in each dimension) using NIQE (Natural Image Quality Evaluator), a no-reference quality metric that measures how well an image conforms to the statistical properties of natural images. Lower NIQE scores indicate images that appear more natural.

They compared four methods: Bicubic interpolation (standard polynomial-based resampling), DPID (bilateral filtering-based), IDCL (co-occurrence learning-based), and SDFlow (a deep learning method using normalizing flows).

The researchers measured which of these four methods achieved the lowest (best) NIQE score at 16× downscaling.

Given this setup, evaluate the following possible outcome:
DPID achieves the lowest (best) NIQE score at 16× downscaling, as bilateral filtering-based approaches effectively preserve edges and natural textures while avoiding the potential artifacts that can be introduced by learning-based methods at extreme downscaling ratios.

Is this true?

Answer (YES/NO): NO